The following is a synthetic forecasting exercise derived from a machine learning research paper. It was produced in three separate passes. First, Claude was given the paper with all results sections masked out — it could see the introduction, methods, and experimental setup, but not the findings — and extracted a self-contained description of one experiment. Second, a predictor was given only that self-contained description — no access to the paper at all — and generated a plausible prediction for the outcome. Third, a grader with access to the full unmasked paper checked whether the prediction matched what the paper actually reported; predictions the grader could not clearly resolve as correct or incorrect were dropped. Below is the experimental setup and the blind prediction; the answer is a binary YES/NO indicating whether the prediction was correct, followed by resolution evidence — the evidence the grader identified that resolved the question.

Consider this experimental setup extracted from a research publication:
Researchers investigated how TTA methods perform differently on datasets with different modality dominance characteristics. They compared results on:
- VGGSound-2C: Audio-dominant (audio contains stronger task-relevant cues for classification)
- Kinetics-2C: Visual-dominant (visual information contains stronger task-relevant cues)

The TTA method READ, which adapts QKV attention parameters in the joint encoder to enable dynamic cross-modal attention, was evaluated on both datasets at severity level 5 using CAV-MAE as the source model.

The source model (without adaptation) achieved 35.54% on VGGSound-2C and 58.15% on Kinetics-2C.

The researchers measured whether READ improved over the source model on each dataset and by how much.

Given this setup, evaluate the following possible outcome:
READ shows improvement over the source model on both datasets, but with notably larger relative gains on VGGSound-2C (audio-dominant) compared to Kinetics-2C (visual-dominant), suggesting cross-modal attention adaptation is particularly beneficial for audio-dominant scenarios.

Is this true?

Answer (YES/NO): NO